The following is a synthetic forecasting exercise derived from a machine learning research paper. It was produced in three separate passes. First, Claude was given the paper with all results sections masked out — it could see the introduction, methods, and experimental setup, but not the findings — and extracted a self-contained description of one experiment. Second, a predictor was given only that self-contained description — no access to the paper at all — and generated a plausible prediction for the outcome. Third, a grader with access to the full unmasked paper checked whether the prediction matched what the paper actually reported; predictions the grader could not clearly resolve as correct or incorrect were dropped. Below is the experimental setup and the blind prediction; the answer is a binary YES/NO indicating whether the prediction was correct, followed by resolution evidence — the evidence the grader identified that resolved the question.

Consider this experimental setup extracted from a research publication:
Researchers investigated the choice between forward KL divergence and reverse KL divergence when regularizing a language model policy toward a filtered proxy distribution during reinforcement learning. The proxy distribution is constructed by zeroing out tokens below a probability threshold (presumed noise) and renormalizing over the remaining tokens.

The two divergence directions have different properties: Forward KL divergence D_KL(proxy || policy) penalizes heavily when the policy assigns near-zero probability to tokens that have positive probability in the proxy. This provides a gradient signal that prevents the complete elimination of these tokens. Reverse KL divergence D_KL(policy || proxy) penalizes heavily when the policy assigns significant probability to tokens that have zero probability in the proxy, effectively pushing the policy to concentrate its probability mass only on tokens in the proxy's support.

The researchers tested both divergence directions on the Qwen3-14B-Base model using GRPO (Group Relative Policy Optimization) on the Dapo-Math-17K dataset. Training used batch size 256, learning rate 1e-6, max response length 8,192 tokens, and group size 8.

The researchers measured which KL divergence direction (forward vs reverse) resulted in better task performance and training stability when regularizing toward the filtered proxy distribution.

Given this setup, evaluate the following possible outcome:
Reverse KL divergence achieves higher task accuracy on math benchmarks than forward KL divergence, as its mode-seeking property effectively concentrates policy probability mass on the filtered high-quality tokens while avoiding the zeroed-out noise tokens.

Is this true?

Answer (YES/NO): NO